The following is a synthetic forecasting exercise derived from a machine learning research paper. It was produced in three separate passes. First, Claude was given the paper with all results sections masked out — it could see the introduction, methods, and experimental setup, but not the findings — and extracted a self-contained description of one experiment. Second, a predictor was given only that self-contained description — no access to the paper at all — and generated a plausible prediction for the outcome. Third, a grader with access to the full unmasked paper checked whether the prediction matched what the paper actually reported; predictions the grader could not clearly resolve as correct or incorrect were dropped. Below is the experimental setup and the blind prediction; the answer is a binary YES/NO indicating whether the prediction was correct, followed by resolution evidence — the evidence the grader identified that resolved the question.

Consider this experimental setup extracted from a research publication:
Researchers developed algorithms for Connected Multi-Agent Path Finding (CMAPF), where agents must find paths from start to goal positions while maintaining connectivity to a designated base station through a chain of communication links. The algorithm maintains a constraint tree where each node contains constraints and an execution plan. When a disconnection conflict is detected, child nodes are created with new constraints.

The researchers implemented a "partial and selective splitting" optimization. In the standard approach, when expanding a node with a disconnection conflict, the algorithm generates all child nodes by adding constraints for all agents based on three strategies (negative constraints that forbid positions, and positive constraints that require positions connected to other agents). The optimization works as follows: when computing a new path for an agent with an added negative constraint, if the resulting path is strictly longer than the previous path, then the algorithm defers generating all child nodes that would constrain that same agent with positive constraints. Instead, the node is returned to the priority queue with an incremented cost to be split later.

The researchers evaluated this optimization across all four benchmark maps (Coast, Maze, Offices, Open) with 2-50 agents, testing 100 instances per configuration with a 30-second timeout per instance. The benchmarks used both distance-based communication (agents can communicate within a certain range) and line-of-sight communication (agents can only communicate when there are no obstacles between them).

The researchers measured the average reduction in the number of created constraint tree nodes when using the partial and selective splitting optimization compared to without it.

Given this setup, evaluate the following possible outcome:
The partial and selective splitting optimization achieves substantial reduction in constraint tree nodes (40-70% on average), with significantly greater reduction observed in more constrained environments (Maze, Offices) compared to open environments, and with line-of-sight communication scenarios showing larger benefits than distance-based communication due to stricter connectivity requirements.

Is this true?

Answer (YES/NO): NO